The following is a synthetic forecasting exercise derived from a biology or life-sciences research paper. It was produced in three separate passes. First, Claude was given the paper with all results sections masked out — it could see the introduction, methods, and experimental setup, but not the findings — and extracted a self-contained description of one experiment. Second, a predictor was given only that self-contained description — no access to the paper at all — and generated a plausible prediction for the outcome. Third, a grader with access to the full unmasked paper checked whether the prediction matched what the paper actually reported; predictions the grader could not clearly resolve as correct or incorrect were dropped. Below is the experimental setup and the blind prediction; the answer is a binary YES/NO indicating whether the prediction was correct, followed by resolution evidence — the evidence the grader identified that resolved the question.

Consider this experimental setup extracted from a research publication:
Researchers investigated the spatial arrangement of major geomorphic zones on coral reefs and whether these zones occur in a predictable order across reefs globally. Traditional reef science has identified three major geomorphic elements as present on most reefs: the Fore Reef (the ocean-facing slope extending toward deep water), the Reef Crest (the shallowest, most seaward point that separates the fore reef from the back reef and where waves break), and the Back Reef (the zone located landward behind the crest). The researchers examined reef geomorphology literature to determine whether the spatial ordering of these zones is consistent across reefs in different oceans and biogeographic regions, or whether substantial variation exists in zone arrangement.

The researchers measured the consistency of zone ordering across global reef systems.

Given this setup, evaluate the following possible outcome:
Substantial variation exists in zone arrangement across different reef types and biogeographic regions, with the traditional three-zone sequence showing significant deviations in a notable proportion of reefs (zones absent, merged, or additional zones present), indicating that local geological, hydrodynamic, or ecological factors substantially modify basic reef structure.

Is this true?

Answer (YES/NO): NO